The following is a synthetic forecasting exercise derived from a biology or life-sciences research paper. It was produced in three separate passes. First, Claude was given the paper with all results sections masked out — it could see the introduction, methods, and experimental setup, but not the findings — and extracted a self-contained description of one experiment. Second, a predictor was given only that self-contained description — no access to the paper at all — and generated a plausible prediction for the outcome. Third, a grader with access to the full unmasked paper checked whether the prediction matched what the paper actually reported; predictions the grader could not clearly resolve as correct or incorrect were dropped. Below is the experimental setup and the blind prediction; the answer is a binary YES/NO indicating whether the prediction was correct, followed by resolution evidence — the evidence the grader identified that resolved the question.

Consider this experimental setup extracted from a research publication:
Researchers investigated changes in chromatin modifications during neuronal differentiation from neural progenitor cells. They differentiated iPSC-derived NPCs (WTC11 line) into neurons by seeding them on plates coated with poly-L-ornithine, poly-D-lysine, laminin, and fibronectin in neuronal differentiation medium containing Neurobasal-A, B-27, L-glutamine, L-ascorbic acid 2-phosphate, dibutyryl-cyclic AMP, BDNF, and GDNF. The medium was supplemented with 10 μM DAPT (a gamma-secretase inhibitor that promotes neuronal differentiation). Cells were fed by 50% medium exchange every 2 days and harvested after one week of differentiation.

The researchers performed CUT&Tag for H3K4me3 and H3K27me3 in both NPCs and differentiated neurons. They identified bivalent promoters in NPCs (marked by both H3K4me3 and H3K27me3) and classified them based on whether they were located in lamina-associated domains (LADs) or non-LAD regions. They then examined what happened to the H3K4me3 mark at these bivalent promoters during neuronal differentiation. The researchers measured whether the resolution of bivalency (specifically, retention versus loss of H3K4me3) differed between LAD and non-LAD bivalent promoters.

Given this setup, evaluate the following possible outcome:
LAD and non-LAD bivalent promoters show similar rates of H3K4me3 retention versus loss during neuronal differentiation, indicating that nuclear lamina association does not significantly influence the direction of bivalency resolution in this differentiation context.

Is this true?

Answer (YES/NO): NO